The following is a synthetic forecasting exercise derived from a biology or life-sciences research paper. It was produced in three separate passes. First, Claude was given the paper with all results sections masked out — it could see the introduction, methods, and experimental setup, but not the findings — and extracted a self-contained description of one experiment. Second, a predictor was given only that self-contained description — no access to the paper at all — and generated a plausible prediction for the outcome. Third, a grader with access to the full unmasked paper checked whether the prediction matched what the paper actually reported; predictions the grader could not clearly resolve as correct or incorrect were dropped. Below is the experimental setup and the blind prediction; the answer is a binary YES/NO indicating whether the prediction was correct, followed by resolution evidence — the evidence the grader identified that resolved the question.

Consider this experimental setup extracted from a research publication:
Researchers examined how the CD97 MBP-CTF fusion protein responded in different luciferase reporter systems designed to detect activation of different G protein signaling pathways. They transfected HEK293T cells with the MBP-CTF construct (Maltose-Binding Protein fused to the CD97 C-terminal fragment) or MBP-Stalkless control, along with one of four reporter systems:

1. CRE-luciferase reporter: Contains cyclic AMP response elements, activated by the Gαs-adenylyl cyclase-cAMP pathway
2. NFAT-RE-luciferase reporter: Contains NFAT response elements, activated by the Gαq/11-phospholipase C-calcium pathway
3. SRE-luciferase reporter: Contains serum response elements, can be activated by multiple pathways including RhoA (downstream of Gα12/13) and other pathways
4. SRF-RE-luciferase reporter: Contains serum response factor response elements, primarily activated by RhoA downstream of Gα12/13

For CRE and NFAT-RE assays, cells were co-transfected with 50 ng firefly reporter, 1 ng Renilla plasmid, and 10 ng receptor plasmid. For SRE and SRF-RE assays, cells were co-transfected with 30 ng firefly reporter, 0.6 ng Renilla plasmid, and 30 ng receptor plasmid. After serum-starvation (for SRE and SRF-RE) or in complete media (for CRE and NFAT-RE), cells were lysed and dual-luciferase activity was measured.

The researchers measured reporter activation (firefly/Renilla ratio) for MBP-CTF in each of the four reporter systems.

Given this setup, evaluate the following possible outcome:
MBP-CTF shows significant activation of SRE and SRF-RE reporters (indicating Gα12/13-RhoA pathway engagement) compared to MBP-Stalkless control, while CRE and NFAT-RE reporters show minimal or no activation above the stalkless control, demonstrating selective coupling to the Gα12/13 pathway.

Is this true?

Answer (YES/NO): YES